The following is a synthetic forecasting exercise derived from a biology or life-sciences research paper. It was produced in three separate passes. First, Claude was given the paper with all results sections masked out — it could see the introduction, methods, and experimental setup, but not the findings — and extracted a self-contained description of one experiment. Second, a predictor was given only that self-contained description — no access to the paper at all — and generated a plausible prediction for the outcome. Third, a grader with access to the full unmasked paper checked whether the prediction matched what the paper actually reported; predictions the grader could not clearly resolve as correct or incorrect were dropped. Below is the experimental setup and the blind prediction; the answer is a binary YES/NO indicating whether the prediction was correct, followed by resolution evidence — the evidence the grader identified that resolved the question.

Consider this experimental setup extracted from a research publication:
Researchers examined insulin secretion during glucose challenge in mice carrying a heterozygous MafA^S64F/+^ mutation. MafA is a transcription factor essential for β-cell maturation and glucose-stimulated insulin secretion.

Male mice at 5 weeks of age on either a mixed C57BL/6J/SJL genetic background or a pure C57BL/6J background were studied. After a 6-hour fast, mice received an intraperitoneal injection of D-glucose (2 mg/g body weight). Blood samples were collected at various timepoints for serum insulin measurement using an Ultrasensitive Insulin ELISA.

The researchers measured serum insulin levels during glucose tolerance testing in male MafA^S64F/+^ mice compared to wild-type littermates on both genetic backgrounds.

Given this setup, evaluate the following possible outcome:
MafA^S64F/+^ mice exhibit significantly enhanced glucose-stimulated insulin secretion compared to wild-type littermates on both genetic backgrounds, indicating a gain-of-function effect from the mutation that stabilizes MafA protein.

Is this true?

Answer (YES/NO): NO